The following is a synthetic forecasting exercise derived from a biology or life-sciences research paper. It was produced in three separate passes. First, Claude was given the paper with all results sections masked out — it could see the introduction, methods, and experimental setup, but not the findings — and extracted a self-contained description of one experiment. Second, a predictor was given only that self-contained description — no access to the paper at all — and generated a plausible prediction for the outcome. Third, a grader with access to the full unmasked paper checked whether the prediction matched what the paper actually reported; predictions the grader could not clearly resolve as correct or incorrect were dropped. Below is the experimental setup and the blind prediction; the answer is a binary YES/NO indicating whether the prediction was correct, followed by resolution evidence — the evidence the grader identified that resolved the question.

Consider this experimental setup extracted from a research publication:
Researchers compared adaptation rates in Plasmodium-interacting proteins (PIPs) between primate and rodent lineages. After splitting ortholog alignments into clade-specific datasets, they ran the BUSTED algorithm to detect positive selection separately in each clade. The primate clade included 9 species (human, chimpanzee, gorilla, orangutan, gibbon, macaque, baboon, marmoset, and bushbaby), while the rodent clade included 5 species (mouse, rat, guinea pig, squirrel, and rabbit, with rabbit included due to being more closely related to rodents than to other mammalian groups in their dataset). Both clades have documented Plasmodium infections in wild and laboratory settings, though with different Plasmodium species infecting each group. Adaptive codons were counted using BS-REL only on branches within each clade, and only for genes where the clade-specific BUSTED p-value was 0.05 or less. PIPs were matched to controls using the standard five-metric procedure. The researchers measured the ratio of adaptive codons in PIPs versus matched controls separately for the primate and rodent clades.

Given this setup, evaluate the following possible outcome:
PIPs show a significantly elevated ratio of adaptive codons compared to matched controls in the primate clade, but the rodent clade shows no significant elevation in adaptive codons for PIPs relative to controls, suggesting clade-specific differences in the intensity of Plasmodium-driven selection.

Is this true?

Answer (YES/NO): NO